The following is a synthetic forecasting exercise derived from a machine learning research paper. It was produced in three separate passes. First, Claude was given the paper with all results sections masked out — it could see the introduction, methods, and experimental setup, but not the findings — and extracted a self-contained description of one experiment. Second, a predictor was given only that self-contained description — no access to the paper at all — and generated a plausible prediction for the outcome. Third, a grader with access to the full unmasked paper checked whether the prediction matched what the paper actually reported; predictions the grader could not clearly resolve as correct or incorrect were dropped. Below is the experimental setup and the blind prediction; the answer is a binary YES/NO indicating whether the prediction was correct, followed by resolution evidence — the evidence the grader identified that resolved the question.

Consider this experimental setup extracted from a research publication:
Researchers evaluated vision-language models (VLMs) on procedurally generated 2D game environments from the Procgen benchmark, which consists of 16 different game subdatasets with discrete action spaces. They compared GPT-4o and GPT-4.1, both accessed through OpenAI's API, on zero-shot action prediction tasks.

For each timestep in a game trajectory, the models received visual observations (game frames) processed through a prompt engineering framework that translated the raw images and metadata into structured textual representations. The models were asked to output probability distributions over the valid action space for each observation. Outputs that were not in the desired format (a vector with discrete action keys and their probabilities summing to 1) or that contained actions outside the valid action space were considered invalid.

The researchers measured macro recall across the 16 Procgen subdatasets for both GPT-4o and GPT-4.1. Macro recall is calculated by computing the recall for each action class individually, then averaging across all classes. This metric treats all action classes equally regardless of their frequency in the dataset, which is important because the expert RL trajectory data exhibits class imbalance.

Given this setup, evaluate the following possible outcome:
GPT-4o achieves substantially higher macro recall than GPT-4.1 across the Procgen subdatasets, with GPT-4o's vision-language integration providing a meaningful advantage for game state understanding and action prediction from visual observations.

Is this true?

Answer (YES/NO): NO